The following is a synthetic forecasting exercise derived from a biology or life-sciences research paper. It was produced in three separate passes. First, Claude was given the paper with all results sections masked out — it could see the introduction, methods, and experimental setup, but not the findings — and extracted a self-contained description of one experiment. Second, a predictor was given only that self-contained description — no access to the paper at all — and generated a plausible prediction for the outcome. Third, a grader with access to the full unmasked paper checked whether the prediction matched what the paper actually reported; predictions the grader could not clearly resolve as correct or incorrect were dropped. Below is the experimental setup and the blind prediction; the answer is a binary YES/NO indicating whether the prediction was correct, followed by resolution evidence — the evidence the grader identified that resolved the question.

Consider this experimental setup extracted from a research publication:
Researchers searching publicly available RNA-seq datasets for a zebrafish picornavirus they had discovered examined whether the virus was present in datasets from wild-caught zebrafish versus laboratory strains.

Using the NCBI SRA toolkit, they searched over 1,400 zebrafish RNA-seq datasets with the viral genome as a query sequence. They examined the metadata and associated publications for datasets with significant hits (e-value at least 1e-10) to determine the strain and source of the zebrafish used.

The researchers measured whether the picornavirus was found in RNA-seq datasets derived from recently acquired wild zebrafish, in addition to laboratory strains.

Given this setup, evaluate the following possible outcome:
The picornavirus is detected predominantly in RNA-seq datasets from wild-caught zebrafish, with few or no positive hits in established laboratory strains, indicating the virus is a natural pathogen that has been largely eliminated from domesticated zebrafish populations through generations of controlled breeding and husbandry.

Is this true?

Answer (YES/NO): NO